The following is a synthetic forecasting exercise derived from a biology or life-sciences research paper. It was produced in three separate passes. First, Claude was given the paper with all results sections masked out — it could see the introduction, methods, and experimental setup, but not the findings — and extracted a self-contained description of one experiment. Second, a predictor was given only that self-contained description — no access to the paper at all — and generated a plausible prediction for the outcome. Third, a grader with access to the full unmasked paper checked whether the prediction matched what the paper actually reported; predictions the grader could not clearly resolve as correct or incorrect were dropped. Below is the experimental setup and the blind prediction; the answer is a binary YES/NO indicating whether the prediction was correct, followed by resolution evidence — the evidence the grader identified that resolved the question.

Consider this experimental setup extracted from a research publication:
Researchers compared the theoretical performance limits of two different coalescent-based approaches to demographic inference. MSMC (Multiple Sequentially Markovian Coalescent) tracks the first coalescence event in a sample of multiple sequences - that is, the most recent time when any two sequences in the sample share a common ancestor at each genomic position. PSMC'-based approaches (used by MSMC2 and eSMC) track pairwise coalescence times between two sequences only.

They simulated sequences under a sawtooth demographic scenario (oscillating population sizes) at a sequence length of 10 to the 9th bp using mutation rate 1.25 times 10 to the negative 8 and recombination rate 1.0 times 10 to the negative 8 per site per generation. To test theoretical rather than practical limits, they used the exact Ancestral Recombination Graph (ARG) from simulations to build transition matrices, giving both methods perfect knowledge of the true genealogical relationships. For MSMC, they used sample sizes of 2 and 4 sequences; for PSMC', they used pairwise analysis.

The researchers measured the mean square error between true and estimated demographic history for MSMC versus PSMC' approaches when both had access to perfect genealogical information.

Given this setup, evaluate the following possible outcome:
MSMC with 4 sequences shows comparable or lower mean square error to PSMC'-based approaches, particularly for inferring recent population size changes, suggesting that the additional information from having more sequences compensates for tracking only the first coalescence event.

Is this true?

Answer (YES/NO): NO